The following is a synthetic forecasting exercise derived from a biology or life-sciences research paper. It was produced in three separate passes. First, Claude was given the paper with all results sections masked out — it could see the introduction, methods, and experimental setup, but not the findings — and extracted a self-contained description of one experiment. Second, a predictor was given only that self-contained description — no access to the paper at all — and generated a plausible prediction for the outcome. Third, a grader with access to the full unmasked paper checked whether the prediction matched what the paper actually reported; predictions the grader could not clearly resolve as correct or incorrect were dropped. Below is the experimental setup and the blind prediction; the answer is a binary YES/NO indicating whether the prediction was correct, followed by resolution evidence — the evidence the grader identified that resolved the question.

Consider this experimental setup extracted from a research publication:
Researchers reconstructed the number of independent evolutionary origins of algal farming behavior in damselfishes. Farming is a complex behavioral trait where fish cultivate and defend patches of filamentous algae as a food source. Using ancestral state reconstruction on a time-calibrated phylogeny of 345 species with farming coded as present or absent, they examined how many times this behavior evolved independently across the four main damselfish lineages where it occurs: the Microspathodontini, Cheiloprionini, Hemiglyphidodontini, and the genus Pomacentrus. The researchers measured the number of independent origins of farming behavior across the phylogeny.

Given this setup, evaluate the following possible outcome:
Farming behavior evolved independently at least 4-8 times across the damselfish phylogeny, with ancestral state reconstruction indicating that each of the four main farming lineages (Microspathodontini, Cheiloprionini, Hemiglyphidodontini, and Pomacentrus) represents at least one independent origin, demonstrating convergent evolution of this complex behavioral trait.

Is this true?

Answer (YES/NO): YES